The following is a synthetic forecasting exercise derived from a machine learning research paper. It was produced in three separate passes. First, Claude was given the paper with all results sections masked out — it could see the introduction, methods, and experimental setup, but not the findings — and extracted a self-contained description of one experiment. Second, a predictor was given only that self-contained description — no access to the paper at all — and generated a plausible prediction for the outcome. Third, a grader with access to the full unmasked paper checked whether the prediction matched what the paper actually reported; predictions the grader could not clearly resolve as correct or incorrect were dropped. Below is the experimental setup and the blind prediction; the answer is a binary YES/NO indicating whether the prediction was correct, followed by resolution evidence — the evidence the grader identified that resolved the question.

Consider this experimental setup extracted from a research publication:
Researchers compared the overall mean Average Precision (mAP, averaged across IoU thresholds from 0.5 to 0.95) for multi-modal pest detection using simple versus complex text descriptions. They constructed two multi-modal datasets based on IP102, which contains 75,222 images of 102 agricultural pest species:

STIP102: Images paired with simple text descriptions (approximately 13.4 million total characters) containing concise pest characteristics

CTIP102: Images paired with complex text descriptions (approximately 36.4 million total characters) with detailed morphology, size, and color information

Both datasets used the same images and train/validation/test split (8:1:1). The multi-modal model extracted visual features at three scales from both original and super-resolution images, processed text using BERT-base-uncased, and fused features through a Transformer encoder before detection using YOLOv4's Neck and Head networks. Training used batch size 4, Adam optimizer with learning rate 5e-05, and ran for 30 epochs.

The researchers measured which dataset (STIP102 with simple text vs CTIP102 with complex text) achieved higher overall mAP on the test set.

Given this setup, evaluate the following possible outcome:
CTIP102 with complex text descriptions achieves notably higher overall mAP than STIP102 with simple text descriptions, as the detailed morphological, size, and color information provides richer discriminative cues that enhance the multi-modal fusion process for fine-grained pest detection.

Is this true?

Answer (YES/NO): NO